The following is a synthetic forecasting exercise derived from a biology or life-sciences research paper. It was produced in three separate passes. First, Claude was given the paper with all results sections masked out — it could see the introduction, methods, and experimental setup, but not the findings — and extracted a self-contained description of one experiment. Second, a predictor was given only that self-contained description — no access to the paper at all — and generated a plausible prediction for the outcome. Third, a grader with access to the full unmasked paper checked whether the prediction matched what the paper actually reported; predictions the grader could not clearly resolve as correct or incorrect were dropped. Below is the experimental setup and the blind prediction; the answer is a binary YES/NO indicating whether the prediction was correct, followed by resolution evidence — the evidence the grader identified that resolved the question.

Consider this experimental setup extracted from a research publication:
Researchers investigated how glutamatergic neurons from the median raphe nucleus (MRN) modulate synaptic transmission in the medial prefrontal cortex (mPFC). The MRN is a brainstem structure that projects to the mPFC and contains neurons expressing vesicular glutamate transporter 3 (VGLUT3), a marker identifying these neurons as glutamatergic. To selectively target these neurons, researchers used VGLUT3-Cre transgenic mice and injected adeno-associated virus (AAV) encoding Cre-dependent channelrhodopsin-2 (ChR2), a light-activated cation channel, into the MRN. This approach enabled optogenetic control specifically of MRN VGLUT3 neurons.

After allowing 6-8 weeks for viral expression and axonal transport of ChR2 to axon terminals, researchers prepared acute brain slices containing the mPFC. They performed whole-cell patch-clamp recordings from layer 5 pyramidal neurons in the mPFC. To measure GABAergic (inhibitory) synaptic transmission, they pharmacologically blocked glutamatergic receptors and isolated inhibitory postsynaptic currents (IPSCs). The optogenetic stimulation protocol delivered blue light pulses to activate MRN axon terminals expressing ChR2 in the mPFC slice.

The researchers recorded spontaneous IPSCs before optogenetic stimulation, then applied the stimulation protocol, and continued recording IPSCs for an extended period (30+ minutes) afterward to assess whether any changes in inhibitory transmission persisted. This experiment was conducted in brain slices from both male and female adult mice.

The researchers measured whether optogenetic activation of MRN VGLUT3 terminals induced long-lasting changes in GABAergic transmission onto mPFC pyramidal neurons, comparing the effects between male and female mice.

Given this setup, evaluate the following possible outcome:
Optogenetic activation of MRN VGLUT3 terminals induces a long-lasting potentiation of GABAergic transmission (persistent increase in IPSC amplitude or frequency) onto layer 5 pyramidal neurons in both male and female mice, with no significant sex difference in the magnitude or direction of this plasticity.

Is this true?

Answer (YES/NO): NO